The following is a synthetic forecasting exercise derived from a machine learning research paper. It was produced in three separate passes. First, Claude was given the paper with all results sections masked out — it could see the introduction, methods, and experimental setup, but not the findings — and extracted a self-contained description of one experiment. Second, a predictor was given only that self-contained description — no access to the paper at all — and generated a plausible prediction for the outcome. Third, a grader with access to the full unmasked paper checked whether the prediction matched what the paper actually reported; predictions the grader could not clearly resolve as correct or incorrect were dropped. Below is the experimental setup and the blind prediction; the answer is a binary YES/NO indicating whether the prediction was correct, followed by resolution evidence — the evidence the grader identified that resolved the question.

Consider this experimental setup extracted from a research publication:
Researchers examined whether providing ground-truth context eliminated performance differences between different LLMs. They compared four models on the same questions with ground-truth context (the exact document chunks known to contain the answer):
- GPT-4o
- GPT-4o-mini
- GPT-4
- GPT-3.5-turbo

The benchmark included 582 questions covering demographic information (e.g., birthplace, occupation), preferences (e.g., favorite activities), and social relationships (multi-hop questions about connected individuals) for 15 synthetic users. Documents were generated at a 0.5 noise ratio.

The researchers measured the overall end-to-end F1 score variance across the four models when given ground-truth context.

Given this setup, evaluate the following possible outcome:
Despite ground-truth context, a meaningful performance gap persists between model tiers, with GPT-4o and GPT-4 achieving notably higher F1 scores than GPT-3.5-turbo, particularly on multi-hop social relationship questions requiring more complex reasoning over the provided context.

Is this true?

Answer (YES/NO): NO